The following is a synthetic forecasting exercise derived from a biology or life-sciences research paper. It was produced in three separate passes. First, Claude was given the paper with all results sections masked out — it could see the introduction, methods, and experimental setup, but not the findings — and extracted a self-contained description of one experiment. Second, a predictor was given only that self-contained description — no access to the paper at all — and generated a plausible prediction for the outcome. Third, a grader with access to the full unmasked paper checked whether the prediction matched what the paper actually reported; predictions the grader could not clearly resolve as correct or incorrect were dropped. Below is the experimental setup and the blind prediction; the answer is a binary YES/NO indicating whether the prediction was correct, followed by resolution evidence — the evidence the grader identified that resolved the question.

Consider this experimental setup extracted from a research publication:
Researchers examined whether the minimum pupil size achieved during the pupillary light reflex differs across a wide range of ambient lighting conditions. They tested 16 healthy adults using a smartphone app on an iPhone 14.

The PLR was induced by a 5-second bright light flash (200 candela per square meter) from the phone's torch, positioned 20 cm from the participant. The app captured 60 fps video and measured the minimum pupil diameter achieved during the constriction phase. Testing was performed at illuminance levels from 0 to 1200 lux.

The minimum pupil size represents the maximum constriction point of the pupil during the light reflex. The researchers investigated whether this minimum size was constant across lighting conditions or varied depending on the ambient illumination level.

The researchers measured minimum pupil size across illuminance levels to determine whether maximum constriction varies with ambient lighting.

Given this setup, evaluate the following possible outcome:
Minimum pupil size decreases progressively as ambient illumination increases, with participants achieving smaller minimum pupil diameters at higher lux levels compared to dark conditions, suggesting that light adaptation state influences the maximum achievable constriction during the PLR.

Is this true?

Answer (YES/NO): NO